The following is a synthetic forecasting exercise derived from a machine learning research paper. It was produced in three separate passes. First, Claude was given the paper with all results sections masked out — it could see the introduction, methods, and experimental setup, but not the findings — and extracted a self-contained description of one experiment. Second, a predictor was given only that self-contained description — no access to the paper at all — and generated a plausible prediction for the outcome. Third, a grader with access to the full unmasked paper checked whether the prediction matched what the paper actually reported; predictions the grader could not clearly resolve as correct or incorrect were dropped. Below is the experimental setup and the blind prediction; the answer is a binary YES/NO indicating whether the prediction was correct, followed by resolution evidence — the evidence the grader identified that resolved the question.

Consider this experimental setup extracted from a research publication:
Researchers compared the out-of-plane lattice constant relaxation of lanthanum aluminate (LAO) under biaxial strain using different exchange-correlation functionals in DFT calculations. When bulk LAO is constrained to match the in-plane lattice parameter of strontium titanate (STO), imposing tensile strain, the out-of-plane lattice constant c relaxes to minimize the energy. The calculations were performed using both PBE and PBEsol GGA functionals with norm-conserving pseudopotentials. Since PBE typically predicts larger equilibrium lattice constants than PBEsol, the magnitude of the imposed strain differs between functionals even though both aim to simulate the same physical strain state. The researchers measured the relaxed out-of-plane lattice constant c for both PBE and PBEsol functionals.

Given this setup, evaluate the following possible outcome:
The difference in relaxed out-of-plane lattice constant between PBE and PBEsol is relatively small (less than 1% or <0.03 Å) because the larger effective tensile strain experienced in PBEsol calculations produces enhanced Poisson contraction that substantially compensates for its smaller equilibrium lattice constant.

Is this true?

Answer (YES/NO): NO